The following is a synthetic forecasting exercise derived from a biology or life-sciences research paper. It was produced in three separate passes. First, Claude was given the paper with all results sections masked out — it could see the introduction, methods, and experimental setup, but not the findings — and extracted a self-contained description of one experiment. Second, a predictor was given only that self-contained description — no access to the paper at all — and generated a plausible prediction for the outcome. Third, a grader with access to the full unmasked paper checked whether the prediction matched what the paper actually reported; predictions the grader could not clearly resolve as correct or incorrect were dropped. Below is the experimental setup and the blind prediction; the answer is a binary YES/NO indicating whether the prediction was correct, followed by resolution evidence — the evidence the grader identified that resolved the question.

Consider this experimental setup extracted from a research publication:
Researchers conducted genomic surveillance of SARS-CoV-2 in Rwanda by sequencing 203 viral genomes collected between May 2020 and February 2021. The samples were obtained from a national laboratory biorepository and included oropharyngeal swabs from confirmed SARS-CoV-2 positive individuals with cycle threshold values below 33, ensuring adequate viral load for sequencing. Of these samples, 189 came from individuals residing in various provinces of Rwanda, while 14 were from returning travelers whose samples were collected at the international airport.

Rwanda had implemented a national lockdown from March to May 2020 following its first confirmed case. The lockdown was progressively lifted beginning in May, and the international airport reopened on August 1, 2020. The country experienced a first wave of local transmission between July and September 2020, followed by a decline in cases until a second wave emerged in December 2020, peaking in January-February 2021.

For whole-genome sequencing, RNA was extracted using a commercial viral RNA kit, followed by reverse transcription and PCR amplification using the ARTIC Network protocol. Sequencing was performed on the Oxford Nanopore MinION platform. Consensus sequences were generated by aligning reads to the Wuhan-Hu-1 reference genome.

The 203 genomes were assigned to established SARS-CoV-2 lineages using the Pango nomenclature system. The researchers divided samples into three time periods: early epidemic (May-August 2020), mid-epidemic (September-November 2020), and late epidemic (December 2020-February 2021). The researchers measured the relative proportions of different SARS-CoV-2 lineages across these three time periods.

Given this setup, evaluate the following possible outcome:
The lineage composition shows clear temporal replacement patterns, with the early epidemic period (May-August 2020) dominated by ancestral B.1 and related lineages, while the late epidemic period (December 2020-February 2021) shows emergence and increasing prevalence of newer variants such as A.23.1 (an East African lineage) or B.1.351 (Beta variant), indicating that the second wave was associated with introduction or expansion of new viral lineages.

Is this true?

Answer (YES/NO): YES